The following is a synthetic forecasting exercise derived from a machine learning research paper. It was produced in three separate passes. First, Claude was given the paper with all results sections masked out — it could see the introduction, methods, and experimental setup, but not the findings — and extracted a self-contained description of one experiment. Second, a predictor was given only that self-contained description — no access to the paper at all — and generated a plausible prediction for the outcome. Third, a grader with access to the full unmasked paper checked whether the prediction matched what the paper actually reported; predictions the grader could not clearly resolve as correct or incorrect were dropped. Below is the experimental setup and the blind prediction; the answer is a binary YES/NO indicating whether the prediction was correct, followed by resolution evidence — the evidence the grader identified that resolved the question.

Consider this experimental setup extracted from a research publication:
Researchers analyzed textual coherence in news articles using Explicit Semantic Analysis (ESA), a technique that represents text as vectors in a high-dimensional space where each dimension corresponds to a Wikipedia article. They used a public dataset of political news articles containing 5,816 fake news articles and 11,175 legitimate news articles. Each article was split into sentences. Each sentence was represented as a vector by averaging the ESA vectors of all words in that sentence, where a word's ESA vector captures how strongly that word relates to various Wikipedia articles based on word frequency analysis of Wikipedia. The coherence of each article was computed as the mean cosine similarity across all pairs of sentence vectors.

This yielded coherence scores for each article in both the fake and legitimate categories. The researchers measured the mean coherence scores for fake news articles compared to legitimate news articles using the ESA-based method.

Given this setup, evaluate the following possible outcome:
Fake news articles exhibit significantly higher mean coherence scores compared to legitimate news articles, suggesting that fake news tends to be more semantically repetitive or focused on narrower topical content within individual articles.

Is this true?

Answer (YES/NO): NO